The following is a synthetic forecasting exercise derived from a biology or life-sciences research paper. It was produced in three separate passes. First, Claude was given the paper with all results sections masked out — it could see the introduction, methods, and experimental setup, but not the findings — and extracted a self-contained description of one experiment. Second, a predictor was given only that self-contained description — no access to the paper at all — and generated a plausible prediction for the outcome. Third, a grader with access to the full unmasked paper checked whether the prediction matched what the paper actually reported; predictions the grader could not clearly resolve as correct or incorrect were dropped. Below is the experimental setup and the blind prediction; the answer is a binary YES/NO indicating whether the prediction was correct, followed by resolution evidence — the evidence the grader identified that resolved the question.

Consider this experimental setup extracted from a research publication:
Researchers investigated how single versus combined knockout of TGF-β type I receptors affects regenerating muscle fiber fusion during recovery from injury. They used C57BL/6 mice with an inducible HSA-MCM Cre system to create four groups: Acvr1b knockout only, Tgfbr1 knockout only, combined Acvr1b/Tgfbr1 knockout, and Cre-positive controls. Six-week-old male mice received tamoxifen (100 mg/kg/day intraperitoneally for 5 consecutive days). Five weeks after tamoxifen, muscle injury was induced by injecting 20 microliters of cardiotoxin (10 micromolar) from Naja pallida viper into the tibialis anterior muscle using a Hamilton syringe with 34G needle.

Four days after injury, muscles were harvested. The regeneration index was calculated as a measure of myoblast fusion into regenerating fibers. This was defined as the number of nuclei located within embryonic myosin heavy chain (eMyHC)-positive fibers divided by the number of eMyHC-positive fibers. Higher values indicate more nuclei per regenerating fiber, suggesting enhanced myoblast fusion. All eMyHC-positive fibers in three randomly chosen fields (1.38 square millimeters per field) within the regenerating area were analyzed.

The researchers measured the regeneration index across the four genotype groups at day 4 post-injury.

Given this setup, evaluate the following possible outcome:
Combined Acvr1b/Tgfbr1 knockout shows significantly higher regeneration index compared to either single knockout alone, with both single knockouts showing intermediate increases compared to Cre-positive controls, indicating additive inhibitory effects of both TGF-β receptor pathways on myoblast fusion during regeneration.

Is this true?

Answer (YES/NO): NO